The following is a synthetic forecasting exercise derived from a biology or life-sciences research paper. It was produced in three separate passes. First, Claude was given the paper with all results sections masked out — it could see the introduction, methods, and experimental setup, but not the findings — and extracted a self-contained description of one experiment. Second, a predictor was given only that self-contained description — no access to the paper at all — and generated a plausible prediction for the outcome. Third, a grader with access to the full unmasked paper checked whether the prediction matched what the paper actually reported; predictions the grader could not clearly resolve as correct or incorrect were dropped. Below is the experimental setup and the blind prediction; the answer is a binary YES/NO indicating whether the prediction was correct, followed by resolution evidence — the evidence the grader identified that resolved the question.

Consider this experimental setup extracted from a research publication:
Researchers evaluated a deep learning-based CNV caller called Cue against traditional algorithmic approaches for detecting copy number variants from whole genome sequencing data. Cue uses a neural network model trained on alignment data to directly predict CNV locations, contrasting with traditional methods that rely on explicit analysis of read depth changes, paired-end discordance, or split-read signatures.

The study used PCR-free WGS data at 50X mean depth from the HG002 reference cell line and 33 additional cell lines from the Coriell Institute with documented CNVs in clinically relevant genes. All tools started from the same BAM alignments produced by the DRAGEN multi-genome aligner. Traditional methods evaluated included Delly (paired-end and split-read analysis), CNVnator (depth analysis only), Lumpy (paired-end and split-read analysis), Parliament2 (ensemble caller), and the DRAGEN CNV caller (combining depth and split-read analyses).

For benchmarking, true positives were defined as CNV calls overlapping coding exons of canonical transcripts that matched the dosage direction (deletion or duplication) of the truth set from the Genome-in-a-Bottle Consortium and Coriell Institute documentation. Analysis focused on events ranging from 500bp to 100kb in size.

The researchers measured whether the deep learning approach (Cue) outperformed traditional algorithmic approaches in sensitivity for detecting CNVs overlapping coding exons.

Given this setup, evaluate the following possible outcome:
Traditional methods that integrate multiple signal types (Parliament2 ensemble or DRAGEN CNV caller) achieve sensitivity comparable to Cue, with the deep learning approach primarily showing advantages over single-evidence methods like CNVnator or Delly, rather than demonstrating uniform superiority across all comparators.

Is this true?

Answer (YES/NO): NO